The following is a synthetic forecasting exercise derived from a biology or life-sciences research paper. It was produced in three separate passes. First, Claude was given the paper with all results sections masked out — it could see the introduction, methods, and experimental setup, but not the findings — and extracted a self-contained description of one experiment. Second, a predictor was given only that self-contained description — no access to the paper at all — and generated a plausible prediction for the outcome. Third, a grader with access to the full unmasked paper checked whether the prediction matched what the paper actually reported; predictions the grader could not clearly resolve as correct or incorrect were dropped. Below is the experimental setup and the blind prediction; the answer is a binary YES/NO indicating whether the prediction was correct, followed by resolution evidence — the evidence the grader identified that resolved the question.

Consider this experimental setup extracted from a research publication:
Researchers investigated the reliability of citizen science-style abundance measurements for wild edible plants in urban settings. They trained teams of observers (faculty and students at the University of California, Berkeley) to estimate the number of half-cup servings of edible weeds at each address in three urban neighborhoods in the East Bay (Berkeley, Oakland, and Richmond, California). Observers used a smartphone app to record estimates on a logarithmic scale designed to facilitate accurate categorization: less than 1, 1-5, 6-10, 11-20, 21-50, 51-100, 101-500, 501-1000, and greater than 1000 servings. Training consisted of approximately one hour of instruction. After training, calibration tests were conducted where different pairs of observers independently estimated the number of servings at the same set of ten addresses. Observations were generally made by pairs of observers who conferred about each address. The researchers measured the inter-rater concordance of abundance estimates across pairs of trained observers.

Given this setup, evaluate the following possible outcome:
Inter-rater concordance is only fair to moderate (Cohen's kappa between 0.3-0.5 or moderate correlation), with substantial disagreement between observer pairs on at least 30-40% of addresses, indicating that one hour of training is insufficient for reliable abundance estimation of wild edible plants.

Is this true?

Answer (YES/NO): NO